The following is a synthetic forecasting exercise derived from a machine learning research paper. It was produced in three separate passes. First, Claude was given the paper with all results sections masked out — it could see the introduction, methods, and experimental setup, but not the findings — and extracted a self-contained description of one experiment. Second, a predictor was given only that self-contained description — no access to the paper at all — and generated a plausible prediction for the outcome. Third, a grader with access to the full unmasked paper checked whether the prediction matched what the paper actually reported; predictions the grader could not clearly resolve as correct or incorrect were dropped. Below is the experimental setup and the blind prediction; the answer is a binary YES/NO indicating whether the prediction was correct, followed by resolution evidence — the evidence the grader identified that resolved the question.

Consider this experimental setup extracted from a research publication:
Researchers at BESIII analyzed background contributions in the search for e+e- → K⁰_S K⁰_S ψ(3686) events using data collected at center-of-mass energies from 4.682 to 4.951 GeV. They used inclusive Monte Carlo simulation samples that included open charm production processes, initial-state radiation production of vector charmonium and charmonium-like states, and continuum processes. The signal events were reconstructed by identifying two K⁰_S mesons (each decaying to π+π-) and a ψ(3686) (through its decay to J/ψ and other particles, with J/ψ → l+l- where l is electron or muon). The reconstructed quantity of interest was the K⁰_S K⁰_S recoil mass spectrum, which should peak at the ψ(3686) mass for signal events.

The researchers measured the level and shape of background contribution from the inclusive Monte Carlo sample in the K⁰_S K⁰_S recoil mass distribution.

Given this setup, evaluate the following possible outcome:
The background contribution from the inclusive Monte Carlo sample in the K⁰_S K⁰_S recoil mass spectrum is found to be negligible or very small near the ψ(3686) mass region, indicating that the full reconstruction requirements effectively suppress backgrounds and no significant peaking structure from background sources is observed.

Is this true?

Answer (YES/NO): YES